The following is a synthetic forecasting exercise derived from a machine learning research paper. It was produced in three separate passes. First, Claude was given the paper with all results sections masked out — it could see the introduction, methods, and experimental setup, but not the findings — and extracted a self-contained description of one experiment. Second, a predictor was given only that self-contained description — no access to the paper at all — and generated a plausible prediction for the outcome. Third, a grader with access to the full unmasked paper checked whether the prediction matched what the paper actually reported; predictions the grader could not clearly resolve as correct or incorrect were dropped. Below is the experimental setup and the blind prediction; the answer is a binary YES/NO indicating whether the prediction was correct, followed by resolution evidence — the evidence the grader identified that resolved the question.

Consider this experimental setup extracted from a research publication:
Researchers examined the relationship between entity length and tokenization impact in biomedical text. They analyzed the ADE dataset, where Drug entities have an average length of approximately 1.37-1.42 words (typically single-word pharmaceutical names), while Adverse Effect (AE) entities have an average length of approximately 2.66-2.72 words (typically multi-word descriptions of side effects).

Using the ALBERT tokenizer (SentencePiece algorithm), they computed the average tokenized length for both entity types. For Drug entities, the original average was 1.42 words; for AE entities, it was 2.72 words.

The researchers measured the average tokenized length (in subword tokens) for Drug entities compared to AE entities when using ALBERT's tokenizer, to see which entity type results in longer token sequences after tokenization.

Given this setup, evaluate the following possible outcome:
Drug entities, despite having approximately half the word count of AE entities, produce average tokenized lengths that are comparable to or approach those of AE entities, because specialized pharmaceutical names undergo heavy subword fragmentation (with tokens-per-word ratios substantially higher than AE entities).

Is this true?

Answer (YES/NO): YES